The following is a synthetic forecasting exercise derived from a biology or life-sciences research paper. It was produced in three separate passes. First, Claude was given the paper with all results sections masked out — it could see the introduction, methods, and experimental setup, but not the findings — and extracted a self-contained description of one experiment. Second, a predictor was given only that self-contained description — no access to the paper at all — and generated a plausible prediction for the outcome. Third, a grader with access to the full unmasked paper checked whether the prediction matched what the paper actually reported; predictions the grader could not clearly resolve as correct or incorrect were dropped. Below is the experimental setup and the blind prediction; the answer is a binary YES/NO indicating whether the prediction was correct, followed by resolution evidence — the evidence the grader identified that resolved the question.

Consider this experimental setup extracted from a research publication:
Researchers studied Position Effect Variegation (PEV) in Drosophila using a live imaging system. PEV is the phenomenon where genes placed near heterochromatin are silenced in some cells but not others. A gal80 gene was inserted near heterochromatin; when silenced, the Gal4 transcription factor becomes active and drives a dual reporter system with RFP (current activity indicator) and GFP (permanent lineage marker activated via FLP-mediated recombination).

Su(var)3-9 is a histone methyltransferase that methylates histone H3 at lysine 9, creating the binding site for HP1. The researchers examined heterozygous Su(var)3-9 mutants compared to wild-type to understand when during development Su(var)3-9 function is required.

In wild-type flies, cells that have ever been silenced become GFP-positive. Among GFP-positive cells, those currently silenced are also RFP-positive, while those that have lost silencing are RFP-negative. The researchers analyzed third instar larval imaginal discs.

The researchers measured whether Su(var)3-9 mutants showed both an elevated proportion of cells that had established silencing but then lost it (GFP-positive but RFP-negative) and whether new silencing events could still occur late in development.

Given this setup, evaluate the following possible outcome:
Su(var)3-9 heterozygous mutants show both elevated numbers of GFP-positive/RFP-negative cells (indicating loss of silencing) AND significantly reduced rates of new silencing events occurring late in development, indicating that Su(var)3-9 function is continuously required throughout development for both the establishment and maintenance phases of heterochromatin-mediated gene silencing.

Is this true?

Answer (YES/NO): NO